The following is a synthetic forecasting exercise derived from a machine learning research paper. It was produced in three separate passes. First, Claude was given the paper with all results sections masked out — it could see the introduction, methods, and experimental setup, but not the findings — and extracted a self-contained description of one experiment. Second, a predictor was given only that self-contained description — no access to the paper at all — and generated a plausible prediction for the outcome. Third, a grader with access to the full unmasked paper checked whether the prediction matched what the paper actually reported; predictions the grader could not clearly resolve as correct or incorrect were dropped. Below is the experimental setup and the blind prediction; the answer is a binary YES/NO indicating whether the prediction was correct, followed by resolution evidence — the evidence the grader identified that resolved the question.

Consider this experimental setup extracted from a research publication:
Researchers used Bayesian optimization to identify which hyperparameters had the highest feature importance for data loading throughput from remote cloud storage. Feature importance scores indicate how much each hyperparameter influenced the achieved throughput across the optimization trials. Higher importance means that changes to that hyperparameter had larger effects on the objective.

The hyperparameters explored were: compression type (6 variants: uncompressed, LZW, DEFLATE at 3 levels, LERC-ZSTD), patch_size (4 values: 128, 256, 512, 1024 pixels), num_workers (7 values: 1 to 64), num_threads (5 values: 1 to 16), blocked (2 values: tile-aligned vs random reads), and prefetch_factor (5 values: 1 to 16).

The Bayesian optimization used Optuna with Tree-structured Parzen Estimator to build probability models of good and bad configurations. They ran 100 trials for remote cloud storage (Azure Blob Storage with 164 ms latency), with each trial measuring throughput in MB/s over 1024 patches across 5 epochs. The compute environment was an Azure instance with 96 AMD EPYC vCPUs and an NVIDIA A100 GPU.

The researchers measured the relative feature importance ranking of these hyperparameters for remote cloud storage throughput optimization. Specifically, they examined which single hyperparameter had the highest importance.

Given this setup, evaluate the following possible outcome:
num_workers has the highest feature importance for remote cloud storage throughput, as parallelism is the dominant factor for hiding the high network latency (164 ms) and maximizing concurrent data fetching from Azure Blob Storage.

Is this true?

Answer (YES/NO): YES